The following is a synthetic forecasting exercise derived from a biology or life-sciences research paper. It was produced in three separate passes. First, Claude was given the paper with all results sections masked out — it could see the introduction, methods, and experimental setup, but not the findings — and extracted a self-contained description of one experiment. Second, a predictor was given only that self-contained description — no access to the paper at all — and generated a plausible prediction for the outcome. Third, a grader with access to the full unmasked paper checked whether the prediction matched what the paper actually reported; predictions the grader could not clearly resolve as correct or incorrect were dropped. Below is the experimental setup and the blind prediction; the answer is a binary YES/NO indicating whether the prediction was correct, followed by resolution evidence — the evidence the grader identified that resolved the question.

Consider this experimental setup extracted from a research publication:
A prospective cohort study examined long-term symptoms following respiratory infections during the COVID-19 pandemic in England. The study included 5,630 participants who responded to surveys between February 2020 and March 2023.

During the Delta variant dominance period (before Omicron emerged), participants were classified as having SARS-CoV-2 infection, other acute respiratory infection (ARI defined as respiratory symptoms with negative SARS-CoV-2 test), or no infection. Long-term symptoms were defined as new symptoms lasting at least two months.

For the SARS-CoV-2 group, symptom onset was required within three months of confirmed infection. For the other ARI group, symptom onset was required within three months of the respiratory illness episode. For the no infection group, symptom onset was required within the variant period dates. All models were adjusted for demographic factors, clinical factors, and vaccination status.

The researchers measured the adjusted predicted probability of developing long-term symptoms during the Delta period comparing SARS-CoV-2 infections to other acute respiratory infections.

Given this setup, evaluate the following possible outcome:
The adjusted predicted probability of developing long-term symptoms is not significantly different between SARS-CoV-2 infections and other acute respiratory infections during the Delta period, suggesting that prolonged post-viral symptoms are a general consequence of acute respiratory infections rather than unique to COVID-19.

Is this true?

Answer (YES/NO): YES